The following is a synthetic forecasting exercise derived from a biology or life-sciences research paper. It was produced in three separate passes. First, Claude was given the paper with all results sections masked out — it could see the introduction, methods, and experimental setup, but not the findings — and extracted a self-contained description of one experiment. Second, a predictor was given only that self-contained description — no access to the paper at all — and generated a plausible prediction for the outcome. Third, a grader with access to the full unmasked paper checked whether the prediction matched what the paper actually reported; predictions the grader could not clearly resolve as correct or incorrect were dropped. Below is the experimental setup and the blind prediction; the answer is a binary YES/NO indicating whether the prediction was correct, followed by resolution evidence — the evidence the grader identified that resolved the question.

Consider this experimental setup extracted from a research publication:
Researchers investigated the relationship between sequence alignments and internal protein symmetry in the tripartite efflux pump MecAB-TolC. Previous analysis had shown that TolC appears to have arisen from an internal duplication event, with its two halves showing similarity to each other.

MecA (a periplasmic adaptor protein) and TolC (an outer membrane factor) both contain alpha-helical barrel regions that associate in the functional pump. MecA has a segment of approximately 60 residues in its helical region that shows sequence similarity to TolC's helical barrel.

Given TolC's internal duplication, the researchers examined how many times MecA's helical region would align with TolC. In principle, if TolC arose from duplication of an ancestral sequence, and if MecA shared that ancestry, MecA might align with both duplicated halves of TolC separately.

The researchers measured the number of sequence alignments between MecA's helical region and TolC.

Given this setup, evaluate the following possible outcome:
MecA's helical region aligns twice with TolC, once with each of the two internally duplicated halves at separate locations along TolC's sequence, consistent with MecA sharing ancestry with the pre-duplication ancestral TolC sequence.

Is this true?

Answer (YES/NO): YES